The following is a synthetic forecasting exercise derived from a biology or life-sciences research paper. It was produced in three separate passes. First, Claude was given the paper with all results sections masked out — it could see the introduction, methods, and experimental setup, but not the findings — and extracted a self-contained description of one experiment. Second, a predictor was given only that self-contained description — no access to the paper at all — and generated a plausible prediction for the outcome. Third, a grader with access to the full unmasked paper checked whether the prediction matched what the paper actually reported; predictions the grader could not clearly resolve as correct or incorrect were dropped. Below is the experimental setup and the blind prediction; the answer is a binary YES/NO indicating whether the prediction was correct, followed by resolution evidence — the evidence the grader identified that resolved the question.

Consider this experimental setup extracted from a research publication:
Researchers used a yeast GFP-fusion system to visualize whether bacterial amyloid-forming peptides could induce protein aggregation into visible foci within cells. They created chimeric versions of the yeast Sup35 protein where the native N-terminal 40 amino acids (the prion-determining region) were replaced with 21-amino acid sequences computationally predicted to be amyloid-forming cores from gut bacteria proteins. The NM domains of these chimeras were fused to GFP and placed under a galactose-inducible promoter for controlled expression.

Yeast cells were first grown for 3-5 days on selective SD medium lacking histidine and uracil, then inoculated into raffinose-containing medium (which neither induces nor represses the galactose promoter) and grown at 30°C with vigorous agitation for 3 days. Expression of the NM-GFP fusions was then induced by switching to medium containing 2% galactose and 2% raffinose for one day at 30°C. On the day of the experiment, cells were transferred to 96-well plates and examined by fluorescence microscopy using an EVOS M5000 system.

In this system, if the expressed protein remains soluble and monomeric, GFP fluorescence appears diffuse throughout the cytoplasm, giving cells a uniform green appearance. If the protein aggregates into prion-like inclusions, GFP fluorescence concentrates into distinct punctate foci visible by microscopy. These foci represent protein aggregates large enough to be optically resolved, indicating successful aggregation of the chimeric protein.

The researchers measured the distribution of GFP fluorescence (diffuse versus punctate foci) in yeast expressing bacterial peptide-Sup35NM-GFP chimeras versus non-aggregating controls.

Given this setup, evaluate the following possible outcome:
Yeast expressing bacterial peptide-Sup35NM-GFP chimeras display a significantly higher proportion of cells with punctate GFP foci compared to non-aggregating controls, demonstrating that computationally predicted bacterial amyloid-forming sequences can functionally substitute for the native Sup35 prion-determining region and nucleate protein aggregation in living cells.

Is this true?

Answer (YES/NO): YES